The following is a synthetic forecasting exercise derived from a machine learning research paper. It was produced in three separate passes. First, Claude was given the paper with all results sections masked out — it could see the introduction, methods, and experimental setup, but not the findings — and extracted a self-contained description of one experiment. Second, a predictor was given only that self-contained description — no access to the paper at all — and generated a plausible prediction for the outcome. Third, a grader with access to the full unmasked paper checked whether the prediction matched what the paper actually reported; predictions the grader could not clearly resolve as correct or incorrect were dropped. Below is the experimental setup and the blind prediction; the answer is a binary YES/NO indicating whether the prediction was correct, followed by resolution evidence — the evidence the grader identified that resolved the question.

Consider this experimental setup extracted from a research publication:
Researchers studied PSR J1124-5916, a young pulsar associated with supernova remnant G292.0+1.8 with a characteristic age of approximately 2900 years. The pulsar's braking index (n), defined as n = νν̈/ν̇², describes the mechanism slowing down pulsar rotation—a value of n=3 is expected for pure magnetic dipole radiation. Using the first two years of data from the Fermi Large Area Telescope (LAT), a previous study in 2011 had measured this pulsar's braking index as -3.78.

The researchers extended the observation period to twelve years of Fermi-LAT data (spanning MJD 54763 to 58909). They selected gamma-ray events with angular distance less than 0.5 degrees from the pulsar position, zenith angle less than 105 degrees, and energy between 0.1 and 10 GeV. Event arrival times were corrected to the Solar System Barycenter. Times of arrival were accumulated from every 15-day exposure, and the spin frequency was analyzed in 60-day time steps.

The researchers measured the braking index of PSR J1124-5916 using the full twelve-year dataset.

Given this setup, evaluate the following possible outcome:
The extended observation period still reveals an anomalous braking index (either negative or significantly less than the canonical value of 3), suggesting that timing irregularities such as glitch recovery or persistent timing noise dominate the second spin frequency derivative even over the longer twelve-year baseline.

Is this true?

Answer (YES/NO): NO